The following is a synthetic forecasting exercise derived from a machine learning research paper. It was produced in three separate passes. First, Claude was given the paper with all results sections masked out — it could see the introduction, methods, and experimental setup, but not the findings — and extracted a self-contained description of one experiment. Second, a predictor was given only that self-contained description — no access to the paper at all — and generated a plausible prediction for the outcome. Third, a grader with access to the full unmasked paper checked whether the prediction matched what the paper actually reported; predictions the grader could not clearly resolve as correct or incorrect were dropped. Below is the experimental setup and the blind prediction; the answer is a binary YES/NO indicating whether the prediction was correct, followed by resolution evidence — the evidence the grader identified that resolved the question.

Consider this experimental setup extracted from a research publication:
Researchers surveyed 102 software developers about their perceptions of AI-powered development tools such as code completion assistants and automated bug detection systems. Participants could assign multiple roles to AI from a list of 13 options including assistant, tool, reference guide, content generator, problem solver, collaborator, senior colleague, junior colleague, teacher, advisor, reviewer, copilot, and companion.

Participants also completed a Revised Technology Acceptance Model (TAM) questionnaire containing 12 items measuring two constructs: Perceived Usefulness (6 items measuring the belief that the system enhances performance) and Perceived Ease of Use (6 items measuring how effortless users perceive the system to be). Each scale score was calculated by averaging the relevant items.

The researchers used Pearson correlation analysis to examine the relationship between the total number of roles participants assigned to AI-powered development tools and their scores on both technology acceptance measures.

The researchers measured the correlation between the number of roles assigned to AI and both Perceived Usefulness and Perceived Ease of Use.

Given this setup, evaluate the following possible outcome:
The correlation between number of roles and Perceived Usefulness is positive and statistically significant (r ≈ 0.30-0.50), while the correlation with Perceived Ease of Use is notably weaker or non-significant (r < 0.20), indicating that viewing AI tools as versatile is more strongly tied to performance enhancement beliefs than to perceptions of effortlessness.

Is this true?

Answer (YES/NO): NO